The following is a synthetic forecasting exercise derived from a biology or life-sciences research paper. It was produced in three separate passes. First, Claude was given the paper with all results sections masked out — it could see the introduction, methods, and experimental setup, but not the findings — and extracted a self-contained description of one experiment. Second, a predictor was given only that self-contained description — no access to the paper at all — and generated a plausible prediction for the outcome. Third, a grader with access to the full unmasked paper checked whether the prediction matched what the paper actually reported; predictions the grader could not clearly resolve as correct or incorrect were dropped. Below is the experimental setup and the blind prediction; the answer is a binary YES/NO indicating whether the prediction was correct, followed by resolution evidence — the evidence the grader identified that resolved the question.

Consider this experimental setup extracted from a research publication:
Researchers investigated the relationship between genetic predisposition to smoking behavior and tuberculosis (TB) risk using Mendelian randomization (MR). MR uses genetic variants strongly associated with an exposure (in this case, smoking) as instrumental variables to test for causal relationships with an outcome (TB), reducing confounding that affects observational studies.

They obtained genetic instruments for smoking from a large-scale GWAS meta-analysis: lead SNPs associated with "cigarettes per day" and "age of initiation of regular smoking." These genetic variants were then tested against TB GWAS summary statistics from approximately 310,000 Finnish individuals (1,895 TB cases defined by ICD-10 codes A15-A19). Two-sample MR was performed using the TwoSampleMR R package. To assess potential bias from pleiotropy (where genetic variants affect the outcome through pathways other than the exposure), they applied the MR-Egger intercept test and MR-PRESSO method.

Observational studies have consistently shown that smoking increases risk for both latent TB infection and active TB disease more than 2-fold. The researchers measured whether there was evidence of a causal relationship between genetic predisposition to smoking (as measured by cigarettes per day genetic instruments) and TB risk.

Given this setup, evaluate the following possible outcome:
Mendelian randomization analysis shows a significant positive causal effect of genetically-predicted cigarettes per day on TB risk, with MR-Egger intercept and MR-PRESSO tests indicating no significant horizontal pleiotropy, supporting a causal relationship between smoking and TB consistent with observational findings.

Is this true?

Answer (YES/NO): YES